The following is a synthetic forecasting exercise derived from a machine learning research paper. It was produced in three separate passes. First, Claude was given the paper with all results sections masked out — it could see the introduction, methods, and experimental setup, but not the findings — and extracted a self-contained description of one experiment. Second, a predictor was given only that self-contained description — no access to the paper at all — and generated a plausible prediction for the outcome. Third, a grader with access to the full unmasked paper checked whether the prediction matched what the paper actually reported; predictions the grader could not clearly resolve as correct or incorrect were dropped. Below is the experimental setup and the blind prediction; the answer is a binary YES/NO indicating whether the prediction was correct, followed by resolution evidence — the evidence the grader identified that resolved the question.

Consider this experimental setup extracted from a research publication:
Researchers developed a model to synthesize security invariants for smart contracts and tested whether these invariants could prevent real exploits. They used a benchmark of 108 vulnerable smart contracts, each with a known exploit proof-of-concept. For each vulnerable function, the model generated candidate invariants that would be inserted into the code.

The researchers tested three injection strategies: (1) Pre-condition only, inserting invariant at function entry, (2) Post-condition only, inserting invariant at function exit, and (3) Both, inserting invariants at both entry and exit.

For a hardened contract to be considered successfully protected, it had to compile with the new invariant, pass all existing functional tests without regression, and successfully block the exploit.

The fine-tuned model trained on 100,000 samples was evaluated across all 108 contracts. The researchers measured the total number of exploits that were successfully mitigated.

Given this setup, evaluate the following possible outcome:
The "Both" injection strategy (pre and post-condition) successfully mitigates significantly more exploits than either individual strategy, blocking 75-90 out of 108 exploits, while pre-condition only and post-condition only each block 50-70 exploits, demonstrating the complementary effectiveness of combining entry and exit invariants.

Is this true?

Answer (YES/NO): NO